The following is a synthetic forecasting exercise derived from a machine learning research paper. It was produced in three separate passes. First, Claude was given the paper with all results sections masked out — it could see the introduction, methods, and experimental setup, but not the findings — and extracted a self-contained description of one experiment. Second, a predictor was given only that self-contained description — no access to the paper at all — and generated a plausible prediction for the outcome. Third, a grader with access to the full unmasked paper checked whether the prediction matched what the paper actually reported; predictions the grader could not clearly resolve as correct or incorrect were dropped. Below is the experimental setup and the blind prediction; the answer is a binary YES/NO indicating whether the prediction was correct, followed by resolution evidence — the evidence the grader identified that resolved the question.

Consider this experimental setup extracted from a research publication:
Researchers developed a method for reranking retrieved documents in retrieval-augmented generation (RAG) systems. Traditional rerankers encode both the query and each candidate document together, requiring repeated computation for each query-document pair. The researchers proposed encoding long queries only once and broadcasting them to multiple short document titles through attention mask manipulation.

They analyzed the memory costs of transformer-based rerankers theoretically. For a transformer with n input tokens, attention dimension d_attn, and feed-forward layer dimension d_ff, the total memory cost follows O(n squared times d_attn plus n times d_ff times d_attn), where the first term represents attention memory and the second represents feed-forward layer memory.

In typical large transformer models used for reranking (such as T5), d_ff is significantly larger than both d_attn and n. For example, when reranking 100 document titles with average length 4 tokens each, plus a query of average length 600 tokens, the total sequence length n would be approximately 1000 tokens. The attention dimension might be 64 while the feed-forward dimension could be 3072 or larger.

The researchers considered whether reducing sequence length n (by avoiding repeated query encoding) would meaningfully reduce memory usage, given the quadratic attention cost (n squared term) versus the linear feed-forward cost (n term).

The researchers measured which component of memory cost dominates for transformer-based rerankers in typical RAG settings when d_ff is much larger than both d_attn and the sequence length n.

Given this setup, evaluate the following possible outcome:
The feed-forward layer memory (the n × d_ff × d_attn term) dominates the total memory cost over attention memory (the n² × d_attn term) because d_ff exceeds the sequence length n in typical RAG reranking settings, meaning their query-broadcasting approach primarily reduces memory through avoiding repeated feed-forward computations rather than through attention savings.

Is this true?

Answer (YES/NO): YES